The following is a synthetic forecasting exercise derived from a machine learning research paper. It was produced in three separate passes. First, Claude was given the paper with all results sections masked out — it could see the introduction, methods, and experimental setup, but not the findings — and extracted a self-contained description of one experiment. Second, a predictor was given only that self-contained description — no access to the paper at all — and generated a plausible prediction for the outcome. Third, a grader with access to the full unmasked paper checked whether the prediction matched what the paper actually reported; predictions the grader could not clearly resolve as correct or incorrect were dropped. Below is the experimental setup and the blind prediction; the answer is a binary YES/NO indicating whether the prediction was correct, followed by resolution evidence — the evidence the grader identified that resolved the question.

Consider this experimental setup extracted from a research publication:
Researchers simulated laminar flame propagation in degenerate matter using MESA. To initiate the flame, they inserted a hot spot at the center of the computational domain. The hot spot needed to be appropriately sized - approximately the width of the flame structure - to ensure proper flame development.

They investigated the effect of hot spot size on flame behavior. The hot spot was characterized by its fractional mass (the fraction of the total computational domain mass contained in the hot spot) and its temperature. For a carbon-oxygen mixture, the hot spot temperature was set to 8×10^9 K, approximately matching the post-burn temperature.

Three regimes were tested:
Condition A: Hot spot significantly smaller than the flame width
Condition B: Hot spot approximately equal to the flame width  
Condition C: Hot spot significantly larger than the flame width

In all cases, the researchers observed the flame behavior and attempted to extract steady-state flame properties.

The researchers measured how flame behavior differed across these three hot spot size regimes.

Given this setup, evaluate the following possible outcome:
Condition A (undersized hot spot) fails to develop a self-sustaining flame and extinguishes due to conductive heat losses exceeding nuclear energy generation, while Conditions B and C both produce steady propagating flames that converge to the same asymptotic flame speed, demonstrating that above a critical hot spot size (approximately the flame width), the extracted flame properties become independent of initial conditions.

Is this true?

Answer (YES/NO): YES